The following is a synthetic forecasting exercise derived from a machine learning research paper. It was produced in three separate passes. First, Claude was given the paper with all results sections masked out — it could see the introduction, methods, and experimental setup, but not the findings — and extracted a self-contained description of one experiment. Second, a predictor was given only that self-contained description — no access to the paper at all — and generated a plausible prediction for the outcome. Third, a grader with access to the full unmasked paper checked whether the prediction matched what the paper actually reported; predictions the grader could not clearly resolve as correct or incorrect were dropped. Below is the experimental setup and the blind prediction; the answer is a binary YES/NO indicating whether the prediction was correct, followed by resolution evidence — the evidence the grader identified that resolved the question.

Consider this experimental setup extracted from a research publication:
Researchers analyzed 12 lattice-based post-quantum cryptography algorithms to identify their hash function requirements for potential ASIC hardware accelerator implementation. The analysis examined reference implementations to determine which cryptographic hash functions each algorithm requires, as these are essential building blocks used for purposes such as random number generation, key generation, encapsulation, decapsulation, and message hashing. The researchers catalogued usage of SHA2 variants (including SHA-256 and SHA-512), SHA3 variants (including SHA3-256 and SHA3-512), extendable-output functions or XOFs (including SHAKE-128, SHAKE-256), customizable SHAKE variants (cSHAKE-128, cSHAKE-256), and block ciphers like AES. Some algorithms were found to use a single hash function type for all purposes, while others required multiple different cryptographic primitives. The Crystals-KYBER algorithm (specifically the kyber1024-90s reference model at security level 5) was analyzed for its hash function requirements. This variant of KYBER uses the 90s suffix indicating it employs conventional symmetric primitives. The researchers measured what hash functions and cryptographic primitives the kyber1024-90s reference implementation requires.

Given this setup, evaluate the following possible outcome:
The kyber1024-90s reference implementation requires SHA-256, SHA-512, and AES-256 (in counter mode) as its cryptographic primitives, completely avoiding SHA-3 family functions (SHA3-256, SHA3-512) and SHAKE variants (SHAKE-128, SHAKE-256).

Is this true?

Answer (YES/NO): NO